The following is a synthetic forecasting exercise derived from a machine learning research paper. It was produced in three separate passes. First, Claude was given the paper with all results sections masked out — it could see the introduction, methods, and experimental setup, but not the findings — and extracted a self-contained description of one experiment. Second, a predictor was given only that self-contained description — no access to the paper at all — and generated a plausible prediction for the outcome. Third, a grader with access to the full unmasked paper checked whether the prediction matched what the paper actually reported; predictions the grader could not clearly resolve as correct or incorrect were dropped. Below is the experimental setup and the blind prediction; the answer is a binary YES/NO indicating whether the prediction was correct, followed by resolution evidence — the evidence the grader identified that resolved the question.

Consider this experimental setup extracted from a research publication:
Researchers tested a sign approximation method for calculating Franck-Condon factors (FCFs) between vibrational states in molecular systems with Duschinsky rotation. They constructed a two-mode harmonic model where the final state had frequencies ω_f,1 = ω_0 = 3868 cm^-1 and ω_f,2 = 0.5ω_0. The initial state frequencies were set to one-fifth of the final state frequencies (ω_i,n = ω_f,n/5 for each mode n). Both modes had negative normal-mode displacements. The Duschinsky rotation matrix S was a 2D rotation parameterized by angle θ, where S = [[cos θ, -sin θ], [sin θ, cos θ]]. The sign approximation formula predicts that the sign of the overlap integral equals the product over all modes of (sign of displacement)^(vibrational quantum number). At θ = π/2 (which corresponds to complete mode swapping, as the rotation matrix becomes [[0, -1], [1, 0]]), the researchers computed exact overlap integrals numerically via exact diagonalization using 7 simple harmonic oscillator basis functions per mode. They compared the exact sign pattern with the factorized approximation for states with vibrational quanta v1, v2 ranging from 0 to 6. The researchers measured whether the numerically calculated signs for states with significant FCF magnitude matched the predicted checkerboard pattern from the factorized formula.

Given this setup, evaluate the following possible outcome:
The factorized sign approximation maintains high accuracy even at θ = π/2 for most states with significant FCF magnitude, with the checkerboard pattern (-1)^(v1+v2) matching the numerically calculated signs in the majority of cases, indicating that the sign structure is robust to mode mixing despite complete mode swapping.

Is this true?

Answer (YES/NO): YES